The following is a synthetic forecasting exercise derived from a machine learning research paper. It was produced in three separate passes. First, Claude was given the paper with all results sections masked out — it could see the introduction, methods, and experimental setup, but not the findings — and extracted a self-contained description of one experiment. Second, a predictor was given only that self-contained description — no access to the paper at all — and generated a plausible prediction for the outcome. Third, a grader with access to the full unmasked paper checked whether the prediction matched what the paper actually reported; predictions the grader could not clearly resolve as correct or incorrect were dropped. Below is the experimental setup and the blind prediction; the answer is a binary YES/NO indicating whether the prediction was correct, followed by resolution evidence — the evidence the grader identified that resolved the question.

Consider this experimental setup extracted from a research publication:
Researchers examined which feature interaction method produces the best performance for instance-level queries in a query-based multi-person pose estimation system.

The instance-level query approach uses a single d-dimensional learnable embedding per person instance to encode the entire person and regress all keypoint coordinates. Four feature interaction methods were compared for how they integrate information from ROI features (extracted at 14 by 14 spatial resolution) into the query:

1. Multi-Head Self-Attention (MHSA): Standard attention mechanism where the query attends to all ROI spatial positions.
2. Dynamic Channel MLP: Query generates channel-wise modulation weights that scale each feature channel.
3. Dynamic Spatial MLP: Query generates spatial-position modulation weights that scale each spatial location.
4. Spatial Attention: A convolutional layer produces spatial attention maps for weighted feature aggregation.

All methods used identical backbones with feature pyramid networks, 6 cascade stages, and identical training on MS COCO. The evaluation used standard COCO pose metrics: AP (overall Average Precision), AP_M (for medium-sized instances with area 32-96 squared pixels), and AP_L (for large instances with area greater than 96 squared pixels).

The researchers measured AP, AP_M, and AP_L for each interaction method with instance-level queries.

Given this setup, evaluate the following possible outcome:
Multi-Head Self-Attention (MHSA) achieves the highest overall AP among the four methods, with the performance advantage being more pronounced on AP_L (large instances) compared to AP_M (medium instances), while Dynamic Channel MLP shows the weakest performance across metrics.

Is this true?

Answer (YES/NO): NO